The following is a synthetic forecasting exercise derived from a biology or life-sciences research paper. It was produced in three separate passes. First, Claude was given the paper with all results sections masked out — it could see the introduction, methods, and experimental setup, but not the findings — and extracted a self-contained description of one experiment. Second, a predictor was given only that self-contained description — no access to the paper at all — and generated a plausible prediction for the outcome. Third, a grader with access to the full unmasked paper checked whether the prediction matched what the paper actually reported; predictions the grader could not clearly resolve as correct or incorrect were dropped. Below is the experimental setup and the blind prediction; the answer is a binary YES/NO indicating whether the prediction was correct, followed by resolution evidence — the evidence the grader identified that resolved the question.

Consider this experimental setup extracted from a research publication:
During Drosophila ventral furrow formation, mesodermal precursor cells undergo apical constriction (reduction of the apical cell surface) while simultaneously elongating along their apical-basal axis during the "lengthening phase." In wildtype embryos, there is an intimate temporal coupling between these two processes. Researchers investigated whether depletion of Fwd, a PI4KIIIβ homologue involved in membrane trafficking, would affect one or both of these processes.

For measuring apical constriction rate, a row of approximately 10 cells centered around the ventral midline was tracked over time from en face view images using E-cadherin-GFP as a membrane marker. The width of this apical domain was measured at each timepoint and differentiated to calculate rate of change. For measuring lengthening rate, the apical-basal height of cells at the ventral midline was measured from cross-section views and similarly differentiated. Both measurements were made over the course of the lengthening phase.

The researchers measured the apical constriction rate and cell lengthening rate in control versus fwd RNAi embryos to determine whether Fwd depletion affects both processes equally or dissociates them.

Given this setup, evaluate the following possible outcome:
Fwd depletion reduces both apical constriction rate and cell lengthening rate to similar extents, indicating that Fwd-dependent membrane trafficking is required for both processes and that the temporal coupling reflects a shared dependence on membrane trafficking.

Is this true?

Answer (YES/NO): NO